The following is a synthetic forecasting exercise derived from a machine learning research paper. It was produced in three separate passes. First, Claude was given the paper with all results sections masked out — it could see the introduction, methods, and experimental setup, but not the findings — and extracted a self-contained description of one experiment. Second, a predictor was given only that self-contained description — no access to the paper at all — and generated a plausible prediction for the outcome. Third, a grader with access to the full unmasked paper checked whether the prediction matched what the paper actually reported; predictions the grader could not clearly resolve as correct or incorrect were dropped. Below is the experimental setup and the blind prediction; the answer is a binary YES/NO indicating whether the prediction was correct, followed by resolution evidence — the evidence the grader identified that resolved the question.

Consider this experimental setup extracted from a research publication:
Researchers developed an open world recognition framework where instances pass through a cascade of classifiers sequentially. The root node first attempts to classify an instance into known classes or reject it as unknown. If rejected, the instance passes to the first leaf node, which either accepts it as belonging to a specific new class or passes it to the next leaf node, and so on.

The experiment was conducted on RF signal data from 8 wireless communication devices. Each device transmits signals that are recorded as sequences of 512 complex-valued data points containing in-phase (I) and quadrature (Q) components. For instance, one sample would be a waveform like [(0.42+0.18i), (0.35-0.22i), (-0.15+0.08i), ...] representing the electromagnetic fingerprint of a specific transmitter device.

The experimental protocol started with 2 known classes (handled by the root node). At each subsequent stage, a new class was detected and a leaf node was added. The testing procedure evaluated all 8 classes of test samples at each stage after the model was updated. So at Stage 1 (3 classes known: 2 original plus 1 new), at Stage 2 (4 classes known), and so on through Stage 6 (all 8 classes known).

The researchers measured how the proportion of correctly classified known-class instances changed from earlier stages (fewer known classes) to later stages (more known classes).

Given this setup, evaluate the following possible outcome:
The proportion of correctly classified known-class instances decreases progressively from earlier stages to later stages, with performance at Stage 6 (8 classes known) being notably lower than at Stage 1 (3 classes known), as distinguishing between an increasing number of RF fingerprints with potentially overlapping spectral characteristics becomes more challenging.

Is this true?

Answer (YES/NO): NO